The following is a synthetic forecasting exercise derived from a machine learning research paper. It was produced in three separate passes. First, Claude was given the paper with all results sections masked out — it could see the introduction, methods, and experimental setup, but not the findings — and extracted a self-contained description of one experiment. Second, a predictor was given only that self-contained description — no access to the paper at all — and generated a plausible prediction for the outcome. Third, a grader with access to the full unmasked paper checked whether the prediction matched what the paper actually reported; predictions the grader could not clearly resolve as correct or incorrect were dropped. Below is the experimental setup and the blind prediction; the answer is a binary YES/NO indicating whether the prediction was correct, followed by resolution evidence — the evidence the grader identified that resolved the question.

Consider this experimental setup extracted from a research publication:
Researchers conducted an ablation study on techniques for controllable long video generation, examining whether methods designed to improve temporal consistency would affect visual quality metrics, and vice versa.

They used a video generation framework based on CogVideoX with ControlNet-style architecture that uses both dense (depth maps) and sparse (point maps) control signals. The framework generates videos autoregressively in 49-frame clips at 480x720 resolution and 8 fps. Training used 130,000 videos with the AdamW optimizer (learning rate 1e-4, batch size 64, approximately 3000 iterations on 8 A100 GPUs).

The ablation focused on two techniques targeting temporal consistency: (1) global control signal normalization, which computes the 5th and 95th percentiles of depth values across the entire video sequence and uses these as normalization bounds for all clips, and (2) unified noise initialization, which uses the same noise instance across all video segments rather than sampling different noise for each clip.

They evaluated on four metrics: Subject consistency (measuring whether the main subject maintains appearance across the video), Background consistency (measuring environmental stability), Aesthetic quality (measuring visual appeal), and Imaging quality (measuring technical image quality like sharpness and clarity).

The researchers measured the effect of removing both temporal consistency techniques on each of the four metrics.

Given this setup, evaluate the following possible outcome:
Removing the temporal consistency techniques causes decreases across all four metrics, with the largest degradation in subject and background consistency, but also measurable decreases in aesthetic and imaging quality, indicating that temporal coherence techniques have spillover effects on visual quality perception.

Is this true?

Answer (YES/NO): NO